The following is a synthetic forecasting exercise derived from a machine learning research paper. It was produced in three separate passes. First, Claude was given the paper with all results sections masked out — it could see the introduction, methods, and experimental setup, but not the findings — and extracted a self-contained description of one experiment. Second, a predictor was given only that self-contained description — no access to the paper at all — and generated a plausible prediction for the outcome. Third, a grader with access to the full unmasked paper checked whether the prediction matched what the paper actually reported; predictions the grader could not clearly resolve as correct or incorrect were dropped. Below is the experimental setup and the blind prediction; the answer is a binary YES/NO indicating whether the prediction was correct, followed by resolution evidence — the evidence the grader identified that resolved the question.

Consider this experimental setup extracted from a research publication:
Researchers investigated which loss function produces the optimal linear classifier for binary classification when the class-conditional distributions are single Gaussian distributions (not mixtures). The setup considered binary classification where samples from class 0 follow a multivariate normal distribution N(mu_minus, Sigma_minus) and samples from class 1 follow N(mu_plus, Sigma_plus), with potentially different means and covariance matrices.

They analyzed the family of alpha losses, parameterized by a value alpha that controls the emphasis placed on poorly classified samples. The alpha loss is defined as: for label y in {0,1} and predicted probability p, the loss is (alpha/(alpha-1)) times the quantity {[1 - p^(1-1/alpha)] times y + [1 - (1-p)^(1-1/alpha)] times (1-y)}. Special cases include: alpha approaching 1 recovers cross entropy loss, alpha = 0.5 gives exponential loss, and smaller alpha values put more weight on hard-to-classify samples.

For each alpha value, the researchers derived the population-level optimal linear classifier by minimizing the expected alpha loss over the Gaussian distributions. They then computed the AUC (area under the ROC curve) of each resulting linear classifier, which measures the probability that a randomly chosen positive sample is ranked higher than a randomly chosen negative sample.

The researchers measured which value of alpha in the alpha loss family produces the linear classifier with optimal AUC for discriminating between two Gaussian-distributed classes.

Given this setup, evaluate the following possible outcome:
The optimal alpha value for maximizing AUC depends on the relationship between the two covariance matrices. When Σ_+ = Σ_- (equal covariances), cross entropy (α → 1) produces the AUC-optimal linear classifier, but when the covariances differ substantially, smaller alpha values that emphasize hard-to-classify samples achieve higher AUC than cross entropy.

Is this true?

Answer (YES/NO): NO